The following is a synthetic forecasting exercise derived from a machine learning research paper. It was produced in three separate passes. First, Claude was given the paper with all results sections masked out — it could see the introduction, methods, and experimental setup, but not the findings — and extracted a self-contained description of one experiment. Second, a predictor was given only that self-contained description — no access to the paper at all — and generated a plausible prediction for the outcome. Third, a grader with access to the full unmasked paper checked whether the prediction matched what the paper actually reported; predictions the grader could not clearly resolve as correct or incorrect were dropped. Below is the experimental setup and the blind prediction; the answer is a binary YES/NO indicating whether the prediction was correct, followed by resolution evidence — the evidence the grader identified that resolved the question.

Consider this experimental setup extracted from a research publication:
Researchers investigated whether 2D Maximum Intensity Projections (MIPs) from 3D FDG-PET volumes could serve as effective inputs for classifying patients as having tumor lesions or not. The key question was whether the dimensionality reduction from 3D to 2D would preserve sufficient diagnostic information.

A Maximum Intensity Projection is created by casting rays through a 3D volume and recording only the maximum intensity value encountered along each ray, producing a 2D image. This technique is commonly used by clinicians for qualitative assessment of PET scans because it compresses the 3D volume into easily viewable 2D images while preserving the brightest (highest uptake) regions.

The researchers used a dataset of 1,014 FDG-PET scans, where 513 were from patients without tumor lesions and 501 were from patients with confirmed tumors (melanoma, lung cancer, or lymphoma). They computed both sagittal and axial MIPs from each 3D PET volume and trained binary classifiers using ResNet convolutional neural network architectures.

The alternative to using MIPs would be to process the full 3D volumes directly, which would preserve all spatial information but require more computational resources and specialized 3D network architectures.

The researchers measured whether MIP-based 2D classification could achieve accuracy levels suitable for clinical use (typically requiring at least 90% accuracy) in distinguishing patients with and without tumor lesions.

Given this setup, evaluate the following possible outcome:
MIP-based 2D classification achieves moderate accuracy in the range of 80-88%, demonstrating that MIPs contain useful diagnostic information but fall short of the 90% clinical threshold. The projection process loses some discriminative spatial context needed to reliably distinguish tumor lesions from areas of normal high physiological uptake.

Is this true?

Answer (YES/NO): NO